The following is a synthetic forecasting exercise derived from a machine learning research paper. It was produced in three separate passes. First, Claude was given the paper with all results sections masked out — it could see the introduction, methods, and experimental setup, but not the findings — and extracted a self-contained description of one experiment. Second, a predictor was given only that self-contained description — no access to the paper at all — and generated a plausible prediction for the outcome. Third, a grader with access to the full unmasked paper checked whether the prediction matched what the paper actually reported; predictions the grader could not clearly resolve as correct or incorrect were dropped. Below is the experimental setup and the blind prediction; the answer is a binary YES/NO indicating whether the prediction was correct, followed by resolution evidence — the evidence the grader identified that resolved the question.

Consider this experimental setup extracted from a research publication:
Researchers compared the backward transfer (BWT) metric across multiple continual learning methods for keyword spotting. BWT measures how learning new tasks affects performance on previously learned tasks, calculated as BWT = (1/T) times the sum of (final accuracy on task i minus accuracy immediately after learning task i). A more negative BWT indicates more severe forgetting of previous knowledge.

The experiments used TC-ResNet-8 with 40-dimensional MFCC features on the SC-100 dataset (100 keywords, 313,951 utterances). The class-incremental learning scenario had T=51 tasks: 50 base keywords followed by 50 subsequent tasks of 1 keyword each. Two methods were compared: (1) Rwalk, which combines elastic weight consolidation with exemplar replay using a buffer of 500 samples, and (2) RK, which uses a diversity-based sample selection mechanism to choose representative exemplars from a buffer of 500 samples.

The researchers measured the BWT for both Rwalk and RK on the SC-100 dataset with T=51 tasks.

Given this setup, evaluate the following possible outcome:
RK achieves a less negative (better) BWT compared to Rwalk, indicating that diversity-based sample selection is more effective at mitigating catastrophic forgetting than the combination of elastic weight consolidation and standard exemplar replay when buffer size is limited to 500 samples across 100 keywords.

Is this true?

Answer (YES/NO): NO